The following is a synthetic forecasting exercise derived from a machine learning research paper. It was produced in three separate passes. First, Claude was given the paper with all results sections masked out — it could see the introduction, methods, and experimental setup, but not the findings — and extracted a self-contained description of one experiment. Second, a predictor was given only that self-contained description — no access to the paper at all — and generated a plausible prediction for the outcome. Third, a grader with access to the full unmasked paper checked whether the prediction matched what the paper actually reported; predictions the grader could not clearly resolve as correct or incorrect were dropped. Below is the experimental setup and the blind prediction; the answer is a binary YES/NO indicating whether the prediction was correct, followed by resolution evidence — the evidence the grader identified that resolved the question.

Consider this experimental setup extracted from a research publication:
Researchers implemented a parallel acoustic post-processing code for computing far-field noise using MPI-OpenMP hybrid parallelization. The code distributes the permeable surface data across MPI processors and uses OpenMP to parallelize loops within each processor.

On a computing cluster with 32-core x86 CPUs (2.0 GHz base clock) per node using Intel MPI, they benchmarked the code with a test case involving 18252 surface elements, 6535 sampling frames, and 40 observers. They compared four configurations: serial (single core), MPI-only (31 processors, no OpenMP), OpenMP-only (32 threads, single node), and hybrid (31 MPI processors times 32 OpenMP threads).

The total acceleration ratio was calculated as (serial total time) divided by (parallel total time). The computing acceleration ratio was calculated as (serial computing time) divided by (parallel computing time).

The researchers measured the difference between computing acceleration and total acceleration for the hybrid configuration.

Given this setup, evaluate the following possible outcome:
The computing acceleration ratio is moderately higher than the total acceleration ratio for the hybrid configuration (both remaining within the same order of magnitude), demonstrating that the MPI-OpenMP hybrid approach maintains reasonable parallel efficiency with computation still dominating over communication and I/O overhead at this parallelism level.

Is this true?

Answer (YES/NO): NO